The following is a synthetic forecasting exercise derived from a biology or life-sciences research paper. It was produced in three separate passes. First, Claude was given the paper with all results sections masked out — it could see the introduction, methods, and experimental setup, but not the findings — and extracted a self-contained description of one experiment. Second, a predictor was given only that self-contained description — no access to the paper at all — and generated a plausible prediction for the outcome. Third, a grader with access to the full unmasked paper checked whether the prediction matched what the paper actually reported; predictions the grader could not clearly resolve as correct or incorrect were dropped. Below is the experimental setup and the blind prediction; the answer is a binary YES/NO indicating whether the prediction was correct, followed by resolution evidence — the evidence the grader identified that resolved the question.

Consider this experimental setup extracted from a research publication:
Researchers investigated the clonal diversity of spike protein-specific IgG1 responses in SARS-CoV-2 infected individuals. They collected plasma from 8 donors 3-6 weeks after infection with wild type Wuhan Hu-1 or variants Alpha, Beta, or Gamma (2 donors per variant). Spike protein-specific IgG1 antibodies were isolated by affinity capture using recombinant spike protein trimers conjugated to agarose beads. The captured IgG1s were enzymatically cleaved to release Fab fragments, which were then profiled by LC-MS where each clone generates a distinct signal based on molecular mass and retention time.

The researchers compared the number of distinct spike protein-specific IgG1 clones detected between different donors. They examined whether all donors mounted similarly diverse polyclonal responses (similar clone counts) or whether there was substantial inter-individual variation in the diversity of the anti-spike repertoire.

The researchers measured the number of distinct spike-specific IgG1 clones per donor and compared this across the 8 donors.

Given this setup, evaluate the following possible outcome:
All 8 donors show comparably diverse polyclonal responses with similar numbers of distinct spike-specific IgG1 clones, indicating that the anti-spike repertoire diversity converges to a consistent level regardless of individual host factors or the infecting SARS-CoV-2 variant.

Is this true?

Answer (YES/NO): NO